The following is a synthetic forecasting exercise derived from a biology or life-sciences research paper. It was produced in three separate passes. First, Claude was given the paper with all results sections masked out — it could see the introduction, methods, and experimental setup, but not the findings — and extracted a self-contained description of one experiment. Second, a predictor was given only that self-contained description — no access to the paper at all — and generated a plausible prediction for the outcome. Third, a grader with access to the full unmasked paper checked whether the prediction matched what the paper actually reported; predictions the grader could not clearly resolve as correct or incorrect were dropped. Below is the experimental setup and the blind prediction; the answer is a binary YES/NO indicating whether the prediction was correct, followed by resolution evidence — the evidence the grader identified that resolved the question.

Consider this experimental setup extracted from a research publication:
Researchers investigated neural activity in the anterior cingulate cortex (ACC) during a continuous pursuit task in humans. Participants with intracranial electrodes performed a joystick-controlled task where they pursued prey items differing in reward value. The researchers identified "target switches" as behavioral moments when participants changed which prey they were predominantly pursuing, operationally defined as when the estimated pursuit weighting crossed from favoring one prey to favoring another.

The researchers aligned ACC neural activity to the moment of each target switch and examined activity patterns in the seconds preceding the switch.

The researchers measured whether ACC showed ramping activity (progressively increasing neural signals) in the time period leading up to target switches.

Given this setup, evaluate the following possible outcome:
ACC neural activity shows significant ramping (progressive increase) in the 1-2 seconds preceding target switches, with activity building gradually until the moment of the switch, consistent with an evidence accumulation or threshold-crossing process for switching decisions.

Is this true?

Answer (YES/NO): NO